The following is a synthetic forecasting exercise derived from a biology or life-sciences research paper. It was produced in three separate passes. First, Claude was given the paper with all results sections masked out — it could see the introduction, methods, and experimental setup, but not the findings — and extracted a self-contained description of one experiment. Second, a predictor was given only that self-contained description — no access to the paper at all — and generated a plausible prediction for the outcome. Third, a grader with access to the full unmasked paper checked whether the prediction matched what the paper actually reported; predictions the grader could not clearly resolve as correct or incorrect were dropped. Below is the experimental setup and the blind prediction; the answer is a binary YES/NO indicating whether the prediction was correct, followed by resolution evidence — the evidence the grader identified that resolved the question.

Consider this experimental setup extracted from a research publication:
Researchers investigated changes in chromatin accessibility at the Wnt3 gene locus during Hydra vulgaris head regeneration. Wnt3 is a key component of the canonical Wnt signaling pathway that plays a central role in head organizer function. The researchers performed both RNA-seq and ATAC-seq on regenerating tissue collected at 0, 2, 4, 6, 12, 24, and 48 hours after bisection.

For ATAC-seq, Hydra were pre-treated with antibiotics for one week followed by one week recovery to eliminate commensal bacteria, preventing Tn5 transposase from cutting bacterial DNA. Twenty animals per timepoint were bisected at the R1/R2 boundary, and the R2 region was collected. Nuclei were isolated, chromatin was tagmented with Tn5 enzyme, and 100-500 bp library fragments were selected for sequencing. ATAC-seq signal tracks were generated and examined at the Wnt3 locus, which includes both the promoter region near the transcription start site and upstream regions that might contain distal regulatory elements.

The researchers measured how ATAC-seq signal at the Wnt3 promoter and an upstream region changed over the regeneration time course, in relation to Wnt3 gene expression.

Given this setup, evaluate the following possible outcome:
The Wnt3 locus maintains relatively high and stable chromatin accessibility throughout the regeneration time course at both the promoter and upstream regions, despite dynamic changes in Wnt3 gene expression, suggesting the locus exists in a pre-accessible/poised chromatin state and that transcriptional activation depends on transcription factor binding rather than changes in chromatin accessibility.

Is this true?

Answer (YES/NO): NO